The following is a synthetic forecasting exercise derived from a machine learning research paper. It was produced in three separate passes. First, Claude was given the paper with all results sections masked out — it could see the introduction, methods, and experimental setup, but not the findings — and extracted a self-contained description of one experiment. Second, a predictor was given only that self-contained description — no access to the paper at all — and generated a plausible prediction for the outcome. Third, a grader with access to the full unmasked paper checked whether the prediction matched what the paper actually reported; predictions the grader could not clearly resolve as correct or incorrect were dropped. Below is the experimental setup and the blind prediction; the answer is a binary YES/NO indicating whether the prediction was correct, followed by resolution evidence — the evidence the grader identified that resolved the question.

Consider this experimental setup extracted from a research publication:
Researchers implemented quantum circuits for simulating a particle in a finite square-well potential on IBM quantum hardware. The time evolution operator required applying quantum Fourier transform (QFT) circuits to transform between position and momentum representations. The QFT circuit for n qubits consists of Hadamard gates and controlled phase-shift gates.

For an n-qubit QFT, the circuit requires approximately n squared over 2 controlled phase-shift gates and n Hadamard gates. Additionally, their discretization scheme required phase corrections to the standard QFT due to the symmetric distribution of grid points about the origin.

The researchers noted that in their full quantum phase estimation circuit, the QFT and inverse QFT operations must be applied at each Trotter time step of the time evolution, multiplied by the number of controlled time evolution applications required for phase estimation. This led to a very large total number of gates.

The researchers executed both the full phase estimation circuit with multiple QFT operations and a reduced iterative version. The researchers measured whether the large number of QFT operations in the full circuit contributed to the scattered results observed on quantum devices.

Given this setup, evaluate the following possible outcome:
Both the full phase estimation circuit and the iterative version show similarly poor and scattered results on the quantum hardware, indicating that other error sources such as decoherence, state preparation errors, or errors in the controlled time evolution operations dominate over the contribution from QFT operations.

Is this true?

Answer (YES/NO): NO